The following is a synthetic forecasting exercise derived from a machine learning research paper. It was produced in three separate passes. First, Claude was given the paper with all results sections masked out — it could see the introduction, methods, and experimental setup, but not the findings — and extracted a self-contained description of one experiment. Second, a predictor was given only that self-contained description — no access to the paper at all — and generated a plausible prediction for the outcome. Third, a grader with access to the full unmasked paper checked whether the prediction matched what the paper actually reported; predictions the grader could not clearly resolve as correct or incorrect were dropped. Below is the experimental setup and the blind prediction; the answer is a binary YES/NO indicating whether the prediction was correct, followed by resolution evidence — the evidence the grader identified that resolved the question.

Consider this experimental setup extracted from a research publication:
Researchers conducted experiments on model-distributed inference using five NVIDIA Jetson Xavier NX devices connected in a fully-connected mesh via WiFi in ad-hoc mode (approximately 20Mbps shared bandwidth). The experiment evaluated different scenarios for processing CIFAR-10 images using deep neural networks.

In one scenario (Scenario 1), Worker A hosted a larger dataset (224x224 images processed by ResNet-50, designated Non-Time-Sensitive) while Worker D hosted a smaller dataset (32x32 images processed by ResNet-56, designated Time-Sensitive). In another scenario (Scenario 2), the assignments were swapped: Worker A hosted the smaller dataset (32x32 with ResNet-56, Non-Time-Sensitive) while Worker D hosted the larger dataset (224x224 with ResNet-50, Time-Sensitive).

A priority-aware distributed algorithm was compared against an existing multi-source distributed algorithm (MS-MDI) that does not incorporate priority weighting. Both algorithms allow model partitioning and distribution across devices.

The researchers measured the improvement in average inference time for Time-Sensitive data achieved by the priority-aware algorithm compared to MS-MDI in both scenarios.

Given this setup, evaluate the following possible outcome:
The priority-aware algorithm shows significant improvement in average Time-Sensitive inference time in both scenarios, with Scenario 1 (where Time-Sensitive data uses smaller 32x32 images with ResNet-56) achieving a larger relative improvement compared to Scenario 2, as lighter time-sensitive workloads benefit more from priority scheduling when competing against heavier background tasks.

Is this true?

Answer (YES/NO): YES